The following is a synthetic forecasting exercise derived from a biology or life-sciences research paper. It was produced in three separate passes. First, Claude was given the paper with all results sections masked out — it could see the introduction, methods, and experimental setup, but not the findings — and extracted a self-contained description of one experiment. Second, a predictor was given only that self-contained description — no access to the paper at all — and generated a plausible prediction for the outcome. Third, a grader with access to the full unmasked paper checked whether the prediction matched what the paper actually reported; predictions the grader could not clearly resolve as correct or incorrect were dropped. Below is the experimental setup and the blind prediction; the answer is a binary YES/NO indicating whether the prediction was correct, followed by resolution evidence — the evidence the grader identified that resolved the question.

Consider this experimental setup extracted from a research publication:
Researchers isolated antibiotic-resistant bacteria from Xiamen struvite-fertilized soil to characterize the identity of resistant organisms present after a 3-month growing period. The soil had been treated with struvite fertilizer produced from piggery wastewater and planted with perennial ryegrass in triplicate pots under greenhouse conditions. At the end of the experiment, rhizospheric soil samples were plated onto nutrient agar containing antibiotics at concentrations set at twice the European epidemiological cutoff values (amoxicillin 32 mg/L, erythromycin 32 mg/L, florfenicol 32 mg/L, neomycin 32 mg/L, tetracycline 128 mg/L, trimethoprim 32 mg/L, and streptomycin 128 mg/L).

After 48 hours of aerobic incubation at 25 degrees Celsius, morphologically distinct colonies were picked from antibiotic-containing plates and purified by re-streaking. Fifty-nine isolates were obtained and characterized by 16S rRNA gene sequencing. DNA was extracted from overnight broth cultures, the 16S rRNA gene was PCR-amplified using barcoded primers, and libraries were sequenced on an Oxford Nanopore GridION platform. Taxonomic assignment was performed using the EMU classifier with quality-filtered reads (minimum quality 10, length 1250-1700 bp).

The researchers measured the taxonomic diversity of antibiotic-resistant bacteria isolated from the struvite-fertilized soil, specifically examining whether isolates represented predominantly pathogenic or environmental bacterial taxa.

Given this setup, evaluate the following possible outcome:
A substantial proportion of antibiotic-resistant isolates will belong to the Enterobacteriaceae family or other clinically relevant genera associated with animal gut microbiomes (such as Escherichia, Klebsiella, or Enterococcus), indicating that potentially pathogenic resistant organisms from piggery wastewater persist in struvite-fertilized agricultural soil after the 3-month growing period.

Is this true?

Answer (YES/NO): NO